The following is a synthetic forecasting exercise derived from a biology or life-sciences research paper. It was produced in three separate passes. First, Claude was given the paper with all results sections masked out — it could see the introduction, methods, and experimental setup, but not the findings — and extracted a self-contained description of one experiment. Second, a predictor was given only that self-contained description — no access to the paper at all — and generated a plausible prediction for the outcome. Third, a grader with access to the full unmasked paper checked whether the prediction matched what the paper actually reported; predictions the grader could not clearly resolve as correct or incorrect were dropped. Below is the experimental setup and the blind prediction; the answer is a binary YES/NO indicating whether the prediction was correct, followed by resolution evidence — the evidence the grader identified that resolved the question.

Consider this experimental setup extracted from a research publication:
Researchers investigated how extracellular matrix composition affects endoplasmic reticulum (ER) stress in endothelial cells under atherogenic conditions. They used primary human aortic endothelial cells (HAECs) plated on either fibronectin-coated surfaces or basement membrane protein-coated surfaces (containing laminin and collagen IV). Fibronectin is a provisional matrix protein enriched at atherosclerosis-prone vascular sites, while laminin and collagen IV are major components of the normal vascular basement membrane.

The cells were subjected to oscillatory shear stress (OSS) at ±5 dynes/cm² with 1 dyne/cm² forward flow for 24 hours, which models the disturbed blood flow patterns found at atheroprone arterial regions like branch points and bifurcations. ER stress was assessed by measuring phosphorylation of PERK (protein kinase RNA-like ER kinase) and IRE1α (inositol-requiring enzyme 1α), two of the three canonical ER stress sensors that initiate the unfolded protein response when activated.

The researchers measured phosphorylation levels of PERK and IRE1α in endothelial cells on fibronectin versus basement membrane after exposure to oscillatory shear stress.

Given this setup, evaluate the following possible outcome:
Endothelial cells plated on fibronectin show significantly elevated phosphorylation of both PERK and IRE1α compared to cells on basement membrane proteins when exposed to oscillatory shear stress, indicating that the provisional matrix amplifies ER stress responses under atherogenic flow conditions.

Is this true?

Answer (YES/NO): NO